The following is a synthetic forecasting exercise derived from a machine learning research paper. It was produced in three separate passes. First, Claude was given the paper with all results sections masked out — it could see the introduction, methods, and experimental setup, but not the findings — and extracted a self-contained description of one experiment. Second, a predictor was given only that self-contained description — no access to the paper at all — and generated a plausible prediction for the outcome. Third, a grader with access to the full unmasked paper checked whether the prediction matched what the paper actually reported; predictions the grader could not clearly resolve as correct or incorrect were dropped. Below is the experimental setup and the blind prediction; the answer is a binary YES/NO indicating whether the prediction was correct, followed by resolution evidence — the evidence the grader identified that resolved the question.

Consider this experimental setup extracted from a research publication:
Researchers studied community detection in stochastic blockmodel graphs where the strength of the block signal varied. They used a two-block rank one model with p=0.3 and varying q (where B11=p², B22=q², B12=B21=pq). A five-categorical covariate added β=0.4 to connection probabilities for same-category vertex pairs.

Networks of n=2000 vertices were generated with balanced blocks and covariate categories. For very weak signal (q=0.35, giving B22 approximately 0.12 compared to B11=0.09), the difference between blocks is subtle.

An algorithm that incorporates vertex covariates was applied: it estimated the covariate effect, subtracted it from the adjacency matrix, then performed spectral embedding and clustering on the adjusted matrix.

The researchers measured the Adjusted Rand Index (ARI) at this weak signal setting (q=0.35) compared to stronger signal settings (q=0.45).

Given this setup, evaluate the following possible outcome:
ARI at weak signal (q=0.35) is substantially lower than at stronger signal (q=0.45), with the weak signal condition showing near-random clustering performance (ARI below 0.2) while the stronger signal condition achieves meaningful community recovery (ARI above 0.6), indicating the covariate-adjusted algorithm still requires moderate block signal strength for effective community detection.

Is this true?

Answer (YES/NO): NO